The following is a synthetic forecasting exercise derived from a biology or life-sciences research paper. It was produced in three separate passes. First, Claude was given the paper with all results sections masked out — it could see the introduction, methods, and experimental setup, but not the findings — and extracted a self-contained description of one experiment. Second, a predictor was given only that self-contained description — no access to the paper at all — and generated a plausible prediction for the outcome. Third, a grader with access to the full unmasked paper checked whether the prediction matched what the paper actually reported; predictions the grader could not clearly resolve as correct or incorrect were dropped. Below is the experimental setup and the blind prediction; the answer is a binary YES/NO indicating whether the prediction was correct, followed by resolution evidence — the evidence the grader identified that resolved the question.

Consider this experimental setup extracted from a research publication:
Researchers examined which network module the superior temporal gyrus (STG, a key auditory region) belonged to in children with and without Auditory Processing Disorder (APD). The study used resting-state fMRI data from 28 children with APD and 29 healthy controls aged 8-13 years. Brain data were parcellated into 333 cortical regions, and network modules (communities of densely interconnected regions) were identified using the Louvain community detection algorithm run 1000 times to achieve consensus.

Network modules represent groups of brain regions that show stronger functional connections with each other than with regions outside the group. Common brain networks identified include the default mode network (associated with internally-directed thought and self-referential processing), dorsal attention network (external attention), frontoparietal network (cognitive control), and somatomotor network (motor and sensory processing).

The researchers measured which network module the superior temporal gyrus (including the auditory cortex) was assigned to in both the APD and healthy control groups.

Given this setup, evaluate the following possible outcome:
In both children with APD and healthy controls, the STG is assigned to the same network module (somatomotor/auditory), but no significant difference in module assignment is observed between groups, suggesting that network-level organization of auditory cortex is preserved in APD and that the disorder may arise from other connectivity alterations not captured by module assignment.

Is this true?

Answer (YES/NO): NO